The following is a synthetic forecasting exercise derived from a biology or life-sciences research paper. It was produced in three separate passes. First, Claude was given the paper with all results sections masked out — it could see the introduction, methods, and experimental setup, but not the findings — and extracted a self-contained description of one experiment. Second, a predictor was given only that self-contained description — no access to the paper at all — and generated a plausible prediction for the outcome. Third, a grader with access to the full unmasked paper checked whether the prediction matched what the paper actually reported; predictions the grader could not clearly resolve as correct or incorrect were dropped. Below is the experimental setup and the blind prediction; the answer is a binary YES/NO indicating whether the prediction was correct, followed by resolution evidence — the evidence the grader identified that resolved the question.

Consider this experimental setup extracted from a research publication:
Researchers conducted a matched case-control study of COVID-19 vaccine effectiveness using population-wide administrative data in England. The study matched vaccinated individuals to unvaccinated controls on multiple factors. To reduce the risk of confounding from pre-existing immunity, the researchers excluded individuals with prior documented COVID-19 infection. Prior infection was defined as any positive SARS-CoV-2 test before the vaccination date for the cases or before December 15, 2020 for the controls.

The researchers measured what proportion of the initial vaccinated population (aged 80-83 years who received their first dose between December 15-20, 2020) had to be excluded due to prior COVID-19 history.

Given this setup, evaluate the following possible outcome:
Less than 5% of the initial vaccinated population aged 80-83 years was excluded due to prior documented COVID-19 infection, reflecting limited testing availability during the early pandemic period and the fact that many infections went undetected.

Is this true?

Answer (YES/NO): YES